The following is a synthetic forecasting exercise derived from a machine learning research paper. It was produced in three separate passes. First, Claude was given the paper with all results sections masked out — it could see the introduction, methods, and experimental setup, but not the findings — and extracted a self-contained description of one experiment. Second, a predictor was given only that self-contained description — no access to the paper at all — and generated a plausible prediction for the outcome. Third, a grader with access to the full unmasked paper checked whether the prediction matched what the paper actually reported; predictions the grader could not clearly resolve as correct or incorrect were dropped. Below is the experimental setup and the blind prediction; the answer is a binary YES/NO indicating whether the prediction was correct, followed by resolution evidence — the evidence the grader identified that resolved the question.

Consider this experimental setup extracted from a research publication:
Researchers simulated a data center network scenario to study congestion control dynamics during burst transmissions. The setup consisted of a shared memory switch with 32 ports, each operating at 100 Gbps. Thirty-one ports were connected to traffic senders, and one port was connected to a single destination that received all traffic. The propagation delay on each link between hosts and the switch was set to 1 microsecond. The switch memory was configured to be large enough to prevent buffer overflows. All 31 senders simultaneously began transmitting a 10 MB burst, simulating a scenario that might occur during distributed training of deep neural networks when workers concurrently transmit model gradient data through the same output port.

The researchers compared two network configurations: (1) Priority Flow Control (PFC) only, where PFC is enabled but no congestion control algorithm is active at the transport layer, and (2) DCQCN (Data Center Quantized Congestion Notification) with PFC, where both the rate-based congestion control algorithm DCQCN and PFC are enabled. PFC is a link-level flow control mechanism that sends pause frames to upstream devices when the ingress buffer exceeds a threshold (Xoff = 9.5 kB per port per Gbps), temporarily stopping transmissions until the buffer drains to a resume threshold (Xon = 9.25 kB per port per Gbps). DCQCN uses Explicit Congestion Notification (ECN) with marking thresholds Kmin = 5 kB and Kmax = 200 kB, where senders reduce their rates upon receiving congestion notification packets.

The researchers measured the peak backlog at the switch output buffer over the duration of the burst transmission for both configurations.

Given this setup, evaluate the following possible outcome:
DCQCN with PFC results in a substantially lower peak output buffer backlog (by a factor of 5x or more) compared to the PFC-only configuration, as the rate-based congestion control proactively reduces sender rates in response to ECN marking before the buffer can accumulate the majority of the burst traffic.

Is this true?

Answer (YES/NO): NO